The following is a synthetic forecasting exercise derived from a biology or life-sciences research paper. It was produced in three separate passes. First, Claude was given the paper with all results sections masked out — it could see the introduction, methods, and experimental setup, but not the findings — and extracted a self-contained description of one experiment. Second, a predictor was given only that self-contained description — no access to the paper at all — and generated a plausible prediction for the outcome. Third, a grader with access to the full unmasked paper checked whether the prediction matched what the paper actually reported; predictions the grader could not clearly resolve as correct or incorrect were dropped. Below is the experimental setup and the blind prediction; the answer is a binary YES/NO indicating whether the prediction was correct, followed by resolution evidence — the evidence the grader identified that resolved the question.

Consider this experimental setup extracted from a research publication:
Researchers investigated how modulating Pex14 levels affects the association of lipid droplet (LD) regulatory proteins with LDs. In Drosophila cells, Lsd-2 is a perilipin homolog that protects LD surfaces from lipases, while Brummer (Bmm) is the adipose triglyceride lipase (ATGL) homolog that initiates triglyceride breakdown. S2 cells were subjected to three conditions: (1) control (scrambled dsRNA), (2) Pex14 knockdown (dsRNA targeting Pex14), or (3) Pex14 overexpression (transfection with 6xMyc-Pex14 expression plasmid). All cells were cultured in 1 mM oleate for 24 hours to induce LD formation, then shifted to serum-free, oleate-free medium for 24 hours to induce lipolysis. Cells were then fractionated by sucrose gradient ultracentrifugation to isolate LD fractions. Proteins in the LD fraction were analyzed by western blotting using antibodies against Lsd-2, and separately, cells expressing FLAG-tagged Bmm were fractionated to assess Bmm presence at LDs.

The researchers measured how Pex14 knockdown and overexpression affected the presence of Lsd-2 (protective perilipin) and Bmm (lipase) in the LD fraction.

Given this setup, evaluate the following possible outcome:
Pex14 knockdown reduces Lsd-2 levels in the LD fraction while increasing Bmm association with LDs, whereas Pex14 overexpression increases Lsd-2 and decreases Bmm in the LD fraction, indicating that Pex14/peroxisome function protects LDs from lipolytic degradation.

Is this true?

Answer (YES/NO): NO